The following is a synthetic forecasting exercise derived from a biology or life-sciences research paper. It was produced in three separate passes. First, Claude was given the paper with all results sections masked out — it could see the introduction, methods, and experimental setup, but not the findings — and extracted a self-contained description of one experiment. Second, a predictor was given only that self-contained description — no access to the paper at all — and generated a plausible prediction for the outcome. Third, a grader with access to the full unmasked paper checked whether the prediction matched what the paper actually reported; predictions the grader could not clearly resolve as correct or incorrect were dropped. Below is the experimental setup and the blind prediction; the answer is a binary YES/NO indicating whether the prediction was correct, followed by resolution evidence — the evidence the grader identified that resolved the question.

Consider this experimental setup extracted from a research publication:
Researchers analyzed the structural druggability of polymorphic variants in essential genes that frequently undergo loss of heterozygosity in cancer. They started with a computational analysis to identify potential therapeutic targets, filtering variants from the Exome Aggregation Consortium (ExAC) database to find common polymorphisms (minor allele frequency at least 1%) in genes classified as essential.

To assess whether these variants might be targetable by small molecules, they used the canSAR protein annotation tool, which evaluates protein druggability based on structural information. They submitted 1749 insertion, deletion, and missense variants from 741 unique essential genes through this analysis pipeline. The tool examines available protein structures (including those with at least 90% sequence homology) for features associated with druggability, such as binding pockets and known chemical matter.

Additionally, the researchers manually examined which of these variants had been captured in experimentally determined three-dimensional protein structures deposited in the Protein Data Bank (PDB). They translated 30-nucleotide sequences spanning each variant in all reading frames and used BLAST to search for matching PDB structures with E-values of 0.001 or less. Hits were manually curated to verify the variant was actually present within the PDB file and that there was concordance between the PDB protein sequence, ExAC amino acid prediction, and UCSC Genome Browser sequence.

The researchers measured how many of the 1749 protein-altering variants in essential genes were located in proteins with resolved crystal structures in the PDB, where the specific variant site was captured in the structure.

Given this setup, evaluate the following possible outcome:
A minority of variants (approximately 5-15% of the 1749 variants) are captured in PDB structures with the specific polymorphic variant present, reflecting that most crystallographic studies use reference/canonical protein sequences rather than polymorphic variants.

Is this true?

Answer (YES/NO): YES